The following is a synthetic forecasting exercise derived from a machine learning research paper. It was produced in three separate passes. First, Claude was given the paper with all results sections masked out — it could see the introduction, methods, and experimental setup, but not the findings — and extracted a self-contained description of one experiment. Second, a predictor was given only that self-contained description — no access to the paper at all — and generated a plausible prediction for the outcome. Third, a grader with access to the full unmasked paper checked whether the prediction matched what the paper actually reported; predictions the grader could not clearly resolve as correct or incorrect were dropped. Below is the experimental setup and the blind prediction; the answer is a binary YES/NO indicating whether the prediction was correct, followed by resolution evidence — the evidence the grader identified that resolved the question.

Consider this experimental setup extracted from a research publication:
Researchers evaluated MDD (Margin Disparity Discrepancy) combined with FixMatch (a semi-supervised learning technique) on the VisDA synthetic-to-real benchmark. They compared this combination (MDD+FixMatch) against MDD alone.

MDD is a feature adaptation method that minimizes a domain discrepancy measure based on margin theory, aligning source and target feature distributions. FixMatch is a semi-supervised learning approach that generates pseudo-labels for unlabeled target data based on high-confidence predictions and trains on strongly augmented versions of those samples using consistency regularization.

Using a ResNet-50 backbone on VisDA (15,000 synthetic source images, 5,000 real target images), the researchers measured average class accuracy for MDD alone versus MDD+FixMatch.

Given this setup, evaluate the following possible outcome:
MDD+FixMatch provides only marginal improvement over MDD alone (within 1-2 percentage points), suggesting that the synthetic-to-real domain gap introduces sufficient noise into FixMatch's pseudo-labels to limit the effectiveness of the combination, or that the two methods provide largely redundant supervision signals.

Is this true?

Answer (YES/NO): NO